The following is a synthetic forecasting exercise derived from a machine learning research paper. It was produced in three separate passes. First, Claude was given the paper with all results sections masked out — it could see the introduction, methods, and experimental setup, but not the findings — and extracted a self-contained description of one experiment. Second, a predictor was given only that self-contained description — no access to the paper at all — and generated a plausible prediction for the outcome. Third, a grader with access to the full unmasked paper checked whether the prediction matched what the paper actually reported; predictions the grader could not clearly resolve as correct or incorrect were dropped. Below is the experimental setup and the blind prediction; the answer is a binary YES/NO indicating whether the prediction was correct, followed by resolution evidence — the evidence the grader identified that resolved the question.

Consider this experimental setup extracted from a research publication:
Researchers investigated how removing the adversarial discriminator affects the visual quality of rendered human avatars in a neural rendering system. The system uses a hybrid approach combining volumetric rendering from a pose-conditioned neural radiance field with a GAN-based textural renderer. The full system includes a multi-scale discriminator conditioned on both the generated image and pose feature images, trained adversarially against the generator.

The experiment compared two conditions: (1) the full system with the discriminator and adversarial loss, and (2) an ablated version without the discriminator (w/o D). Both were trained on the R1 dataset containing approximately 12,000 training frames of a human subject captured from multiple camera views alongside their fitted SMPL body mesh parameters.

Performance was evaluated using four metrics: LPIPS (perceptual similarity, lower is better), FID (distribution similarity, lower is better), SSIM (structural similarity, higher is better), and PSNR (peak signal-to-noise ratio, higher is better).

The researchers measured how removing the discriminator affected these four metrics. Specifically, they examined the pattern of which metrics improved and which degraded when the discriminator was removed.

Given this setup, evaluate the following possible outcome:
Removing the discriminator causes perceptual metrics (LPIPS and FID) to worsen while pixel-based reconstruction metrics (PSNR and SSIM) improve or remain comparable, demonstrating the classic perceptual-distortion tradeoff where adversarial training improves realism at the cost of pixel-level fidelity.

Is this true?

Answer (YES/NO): YES